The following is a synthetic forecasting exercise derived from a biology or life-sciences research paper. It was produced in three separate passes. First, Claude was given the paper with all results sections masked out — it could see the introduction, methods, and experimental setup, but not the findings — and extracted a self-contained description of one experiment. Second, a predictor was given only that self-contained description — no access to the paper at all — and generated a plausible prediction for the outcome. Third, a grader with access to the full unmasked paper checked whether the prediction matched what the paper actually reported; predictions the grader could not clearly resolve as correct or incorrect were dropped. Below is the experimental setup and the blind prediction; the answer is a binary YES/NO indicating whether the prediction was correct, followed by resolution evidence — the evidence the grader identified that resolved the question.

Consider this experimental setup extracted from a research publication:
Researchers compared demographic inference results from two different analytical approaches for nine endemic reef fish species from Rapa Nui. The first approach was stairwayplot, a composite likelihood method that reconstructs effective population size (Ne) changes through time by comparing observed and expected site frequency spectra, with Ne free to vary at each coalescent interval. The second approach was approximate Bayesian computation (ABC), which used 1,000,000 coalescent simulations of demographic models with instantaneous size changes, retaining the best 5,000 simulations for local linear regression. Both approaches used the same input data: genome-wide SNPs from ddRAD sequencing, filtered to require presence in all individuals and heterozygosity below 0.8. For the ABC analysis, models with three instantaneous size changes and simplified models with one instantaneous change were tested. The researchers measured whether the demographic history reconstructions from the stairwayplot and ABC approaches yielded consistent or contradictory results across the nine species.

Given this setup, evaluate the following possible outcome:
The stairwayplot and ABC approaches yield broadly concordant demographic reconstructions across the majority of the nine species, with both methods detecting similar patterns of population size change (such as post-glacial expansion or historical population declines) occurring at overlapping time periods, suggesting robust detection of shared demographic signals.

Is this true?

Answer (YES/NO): YES